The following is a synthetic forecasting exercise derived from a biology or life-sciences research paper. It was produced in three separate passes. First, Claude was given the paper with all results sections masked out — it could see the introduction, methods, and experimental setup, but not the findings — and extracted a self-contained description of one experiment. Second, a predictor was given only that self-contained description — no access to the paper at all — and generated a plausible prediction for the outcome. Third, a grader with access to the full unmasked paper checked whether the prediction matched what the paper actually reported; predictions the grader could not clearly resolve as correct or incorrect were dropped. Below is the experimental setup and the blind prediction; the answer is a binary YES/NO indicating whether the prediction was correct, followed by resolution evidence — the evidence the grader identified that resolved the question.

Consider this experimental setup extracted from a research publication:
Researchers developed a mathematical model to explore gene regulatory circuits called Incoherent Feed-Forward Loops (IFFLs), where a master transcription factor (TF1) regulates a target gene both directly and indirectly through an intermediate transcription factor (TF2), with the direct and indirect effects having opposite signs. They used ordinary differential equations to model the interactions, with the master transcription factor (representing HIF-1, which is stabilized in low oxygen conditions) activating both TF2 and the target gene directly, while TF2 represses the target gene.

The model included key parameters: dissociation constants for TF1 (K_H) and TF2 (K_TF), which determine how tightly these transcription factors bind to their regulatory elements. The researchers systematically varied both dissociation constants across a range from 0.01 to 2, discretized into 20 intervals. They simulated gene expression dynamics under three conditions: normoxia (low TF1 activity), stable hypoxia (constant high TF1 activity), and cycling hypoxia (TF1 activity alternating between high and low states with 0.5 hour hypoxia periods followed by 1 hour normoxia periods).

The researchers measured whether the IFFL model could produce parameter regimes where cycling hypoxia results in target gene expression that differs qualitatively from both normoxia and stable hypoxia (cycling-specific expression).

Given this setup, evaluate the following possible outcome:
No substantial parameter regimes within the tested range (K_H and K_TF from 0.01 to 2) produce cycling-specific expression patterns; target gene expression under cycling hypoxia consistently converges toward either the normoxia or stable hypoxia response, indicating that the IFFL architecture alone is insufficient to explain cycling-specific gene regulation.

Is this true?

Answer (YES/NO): NO